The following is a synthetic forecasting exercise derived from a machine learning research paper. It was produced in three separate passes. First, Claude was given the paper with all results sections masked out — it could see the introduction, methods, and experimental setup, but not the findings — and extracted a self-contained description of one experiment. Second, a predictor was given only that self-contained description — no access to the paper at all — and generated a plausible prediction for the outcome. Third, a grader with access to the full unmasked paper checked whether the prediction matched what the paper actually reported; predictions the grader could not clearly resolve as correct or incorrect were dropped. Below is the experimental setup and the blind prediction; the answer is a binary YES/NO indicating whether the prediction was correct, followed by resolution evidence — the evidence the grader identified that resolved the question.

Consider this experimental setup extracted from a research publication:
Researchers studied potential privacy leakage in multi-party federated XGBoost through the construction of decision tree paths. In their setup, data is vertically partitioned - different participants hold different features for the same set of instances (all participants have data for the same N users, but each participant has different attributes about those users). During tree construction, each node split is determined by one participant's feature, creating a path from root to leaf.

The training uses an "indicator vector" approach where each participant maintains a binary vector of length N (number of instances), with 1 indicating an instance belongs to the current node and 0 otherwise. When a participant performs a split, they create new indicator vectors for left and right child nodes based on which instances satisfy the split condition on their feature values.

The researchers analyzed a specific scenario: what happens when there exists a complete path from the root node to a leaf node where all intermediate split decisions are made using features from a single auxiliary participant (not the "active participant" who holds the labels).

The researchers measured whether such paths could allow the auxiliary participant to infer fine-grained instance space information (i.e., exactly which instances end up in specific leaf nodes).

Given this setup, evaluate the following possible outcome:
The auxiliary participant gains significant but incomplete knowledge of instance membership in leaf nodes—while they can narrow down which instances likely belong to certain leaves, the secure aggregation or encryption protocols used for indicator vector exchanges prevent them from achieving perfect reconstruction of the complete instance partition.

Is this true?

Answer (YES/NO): NO